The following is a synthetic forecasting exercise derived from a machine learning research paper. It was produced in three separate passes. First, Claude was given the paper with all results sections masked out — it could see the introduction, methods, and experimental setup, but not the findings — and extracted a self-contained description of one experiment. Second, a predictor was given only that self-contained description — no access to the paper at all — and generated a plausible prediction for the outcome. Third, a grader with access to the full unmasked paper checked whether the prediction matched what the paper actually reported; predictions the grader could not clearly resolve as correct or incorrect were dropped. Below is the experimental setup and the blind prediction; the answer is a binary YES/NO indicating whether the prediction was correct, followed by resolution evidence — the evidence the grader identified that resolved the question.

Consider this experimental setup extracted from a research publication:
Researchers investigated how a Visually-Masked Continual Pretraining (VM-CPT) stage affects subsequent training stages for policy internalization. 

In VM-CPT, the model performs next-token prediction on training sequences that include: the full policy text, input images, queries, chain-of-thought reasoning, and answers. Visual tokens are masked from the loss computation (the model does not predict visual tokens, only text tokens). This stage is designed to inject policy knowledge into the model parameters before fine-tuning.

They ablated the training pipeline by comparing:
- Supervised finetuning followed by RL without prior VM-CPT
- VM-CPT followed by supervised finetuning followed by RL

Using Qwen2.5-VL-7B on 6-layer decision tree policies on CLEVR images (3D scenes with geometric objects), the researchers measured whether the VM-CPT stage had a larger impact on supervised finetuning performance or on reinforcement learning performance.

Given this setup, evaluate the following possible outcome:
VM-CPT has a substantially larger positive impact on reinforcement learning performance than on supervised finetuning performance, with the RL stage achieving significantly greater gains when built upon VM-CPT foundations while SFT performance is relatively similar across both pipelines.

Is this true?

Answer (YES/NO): YES